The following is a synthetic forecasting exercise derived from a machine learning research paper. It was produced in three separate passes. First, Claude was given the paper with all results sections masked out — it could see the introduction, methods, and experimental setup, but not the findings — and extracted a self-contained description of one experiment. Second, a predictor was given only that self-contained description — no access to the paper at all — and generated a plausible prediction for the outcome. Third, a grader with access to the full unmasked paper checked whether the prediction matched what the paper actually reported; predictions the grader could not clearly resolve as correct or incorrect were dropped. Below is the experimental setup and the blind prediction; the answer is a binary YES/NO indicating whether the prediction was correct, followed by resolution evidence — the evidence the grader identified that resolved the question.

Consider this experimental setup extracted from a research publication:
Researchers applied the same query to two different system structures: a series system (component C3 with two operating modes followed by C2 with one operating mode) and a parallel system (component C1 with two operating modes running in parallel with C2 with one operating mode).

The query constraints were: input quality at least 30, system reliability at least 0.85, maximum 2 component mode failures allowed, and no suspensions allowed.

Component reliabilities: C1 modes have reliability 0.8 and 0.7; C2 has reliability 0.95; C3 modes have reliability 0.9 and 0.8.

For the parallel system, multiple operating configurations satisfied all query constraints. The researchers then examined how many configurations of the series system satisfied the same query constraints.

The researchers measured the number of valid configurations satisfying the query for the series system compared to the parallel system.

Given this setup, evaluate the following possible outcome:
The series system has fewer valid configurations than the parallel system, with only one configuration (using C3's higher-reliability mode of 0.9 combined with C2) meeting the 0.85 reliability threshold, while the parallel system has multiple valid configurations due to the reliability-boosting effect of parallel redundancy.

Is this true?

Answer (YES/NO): YES